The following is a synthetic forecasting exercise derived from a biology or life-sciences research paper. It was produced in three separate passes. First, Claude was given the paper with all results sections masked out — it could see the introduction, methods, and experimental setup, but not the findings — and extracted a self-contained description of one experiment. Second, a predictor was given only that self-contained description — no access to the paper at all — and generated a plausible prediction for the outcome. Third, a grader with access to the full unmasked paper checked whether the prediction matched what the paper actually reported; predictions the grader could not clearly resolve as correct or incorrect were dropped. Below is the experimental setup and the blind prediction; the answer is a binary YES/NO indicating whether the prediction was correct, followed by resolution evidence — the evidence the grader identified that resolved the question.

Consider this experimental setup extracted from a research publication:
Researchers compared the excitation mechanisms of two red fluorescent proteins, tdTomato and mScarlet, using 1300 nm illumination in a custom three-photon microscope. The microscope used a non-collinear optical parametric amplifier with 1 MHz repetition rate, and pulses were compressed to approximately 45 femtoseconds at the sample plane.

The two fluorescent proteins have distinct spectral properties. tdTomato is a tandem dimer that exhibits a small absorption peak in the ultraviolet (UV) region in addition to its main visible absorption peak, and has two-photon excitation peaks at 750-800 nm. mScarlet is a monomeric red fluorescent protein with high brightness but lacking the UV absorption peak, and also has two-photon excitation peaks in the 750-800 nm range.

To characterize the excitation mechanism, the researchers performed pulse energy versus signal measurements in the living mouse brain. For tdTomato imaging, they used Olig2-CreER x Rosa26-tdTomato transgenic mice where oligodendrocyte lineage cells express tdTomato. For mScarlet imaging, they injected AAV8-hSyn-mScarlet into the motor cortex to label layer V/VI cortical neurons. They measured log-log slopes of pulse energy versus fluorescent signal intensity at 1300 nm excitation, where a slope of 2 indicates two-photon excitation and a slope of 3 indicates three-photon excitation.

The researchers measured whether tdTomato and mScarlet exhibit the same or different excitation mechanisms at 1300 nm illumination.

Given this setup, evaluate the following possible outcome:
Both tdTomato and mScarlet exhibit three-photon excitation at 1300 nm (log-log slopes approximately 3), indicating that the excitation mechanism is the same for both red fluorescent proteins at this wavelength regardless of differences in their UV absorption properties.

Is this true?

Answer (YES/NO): NO